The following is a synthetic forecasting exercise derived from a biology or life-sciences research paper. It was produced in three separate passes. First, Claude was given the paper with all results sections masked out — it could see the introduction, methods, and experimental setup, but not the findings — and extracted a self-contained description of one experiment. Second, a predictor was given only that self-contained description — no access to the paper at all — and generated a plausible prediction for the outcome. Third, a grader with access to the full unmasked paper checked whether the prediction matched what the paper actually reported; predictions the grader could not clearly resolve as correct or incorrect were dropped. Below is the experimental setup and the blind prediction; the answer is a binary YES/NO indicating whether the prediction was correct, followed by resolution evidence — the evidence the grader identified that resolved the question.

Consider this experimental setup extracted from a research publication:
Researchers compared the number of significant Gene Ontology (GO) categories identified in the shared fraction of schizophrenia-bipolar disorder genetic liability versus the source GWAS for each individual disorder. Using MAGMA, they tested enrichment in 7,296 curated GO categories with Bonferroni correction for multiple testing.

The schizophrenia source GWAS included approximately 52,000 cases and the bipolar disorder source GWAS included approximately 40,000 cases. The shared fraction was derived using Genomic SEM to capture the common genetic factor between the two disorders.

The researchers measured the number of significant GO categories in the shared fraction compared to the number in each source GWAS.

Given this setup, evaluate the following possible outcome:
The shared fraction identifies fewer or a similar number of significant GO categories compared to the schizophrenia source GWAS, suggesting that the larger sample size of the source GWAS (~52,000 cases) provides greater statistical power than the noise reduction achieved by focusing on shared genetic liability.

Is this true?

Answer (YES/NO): NO